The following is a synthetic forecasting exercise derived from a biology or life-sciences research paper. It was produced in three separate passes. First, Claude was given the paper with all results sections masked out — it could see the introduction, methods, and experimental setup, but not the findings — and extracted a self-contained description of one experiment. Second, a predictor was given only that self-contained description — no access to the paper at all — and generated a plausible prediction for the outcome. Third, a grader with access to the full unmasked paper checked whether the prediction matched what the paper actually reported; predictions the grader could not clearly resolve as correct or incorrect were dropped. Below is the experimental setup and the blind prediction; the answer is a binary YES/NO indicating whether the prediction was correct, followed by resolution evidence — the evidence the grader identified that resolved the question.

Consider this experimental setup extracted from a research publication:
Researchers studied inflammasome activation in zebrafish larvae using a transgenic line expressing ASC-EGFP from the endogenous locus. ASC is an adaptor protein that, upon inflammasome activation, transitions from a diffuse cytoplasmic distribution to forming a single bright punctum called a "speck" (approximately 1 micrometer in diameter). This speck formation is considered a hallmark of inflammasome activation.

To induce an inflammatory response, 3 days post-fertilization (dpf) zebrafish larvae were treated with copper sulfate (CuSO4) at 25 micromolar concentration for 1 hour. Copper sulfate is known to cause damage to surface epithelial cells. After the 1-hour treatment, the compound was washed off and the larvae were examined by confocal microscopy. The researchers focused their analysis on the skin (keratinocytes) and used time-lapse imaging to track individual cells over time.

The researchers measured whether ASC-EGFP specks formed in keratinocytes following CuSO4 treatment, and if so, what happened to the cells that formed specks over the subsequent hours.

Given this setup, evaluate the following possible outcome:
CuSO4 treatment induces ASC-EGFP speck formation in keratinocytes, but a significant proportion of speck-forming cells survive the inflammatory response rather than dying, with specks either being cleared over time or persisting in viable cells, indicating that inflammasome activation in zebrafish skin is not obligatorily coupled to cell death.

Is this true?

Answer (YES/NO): NO